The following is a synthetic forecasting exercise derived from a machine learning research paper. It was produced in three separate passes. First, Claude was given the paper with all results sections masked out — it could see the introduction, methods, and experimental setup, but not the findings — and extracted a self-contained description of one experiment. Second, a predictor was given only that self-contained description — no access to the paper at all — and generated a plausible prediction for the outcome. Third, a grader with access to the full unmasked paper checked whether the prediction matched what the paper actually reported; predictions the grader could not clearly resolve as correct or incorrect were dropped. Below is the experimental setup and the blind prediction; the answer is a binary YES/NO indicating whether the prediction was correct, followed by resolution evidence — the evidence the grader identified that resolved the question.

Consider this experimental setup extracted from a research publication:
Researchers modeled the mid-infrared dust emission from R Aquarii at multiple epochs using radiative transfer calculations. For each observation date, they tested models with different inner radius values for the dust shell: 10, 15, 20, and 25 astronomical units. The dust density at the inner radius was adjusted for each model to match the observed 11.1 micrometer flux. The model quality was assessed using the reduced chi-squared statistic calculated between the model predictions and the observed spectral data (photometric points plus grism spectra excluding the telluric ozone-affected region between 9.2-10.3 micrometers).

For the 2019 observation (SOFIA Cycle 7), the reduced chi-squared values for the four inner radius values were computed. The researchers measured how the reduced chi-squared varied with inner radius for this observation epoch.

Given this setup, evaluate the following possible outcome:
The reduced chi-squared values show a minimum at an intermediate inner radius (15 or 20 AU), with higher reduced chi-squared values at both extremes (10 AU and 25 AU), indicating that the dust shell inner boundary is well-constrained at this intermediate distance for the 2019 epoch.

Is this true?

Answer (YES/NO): NO